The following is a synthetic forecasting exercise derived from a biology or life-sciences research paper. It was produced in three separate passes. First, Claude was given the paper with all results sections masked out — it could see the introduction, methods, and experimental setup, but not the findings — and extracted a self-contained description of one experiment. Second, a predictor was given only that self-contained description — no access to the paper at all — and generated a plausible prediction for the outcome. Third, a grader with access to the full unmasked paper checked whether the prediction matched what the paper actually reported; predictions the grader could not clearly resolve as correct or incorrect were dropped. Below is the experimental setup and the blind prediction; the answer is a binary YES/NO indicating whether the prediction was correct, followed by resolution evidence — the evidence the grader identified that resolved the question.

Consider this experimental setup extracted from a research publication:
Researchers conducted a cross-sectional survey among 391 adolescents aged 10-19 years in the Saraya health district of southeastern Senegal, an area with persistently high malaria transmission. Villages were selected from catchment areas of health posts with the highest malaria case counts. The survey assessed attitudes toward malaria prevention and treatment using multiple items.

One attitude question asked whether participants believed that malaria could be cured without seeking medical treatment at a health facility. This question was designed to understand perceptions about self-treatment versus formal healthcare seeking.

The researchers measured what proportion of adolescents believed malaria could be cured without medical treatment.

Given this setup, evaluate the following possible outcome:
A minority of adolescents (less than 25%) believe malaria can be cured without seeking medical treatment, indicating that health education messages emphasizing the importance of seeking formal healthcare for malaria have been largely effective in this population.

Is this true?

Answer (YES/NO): NO